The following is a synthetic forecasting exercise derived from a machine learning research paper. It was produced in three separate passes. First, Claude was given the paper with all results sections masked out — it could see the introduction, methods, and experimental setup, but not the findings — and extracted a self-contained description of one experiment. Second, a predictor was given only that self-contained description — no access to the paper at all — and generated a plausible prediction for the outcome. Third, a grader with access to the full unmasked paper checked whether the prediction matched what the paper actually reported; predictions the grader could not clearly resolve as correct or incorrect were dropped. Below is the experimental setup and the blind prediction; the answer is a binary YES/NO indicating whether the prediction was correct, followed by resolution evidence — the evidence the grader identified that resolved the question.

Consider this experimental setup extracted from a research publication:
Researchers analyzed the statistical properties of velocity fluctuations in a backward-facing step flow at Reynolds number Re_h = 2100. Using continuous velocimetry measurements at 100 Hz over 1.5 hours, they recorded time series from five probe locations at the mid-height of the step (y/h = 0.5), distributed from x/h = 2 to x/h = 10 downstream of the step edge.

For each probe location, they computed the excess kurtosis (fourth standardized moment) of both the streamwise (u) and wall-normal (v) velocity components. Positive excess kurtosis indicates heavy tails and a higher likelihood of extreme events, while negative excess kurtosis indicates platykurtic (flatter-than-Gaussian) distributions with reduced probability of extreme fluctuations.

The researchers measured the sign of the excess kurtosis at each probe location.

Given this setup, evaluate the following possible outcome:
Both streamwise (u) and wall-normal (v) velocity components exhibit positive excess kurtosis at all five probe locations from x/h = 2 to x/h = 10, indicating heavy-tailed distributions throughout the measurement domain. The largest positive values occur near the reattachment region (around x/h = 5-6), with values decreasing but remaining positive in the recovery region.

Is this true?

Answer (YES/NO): NO